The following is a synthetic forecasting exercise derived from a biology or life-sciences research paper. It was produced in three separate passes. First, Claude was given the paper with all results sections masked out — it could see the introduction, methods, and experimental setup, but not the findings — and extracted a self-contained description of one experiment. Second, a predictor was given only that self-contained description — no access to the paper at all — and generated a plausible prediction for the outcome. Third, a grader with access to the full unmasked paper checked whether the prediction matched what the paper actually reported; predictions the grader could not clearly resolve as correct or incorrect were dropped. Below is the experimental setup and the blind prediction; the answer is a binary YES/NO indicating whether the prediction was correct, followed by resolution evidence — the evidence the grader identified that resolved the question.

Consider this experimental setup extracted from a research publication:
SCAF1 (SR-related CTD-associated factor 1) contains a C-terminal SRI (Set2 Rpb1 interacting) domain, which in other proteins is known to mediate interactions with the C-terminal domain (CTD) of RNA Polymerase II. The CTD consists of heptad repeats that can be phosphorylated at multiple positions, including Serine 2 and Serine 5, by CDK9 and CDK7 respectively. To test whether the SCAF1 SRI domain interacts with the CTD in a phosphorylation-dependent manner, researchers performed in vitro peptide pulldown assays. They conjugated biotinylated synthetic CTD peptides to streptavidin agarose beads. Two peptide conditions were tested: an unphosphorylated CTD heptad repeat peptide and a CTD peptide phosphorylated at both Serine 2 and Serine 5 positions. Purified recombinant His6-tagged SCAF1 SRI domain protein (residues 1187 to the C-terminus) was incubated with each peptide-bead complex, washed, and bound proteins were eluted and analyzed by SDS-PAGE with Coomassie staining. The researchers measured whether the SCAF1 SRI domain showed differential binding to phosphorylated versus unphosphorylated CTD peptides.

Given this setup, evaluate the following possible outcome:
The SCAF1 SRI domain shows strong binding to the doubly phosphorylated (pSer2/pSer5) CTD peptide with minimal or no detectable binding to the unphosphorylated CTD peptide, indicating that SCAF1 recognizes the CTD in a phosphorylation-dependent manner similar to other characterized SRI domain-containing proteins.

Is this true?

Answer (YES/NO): YES